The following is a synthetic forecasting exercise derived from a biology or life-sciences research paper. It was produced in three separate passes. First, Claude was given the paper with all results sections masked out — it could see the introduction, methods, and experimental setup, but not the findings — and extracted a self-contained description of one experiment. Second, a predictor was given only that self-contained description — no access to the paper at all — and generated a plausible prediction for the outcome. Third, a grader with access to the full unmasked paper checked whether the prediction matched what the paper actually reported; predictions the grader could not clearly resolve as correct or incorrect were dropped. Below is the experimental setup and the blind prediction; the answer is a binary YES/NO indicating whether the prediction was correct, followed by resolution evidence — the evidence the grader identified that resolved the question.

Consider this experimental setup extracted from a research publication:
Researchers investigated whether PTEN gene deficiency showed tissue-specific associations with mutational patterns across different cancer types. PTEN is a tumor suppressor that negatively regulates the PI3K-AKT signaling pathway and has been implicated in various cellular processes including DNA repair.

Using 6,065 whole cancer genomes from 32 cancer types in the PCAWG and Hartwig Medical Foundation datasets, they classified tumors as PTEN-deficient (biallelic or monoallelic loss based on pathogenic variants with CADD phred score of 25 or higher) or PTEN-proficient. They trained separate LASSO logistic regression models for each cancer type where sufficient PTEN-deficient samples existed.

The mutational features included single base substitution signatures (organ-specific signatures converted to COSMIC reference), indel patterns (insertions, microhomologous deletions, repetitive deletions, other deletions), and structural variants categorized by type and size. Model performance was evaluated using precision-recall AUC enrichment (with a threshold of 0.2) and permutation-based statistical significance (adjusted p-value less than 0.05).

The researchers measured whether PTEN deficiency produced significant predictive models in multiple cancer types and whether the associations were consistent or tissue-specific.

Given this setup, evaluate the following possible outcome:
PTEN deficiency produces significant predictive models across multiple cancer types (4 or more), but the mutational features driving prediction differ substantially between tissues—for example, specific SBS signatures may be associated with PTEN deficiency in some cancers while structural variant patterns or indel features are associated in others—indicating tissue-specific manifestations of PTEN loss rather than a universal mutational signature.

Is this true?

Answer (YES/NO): NO